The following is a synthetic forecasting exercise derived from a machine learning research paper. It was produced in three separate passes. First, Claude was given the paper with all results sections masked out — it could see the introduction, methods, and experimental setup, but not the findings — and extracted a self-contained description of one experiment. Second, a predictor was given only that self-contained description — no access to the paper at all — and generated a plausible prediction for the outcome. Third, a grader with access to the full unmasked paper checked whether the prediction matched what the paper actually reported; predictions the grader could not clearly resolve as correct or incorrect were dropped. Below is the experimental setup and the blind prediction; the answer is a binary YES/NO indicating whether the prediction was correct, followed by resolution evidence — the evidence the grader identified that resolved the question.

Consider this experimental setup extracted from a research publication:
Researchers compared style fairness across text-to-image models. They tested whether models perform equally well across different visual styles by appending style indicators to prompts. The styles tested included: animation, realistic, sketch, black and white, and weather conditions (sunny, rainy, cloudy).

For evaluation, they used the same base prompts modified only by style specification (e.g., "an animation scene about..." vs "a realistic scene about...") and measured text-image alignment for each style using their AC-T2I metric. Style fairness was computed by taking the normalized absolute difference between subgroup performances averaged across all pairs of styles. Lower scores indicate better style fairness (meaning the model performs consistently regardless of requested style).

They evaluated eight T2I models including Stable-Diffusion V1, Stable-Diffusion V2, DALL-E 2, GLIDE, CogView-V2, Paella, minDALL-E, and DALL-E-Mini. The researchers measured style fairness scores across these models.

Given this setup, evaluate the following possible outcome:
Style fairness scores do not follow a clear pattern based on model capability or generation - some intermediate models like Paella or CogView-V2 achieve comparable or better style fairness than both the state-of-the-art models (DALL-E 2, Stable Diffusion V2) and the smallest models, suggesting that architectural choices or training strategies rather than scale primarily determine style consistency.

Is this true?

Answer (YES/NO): YES